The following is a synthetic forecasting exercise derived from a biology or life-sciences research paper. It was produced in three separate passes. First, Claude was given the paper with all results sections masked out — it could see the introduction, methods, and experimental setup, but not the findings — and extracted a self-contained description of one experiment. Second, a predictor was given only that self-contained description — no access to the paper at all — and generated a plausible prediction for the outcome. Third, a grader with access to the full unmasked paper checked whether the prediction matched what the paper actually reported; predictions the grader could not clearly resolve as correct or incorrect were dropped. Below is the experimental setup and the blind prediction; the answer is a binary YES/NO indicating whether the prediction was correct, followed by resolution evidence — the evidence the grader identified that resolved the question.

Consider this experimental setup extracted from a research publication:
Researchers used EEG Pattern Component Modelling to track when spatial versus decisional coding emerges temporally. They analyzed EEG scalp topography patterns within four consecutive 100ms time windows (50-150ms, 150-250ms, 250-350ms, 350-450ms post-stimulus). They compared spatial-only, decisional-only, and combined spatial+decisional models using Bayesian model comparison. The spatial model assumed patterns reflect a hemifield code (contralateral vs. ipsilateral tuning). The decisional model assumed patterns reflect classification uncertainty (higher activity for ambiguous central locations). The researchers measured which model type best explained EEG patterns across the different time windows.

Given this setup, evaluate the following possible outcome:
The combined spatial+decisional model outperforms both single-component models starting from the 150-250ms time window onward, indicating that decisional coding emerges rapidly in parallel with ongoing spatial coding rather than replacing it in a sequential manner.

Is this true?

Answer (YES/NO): NO